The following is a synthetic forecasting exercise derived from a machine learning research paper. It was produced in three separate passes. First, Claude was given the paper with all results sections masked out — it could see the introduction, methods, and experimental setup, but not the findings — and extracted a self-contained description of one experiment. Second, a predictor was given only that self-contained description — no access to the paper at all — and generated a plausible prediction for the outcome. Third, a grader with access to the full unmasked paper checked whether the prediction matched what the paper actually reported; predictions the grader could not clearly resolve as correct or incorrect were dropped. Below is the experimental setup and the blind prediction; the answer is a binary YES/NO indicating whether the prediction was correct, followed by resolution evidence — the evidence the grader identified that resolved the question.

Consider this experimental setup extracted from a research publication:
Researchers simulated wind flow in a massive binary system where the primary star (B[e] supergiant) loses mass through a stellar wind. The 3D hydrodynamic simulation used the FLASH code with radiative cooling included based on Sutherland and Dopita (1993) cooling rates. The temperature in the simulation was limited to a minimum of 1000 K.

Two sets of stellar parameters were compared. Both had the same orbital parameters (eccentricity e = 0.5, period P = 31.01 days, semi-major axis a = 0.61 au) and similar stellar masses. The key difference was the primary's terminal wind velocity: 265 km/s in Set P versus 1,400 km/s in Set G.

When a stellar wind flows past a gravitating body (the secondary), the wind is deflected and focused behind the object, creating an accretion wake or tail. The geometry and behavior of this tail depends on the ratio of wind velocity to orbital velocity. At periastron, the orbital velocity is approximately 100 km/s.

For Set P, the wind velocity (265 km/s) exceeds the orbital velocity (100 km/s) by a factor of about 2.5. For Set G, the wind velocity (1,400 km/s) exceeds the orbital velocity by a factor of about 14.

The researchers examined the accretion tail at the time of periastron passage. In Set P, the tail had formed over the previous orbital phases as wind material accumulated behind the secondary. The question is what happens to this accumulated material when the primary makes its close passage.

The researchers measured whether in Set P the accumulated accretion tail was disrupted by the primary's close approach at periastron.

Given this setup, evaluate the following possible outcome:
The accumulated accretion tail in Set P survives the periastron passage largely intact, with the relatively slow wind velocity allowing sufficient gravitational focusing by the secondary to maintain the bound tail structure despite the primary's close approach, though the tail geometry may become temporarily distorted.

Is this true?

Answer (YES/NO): NO